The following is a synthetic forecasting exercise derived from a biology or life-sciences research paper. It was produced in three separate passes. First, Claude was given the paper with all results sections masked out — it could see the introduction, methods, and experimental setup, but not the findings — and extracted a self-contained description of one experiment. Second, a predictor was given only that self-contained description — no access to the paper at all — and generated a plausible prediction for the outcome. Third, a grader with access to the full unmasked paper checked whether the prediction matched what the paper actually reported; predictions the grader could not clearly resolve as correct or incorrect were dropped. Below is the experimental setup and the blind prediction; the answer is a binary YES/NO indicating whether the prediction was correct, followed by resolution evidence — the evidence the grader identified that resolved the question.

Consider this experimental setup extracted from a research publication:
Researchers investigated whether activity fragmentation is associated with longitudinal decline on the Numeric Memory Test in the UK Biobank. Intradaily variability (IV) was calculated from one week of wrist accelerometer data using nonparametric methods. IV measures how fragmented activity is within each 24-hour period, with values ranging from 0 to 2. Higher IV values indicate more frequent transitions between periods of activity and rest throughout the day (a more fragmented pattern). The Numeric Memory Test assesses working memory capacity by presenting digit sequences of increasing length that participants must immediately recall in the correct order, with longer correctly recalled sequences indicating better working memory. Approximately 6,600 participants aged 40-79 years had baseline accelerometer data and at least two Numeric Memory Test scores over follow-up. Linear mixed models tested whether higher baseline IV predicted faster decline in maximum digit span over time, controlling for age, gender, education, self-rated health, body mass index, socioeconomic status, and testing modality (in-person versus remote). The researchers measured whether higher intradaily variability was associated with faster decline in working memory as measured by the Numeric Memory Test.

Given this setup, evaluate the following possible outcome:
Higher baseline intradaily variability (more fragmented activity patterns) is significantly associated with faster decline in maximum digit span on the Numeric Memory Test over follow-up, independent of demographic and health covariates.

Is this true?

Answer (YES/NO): NO